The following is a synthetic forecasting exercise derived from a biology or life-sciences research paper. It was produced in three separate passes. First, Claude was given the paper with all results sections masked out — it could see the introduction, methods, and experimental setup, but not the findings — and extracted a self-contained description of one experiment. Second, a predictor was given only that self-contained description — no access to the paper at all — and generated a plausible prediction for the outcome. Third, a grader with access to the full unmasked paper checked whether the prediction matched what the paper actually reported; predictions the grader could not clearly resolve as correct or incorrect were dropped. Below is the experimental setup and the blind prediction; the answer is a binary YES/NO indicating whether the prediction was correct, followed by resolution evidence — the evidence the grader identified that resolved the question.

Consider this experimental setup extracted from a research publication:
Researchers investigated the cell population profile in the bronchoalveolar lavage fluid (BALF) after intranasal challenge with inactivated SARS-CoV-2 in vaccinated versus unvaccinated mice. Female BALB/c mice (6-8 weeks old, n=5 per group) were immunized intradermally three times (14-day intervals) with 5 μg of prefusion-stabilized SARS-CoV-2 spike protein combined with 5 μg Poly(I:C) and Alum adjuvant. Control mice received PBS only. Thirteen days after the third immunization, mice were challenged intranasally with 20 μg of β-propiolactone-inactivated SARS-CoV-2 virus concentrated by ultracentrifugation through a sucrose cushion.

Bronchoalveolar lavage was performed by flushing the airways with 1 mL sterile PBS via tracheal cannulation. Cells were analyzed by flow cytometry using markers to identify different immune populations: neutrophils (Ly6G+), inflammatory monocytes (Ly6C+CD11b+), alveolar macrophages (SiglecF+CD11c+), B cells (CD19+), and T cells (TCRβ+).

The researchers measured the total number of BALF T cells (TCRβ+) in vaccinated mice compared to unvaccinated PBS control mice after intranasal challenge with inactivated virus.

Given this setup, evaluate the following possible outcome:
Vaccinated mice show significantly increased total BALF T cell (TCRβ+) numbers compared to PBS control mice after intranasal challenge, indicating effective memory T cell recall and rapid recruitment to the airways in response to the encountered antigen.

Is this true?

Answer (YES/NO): NO